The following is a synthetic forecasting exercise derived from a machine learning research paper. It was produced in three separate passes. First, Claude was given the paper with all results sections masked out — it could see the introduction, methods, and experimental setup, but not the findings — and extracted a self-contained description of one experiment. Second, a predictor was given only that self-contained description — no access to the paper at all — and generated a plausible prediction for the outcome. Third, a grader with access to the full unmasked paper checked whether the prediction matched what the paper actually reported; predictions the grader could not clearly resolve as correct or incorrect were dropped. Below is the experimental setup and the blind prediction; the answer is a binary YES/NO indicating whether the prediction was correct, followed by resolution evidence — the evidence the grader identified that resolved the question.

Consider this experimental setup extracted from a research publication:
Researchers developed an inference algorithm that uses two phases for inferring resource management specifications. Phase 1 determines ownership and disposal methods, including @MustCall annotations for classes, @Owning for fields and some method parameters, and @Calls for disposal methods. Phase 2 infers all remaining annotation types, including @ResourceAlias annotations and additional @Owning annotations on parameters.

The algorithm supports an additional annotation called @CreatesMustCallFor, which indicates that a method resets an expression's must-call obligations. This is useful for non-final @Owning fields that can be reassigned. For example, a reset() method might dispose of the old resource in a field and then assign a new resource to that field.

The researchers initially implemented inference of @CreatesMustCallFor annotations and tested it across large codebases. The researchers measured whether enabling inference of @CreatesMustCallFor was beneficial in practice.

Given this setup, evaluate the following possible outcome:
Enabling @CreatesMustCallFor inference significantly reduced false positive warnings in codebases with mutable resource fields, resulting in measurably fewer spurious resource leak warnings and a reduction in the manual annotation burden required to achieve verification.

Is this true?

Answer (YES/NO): NO